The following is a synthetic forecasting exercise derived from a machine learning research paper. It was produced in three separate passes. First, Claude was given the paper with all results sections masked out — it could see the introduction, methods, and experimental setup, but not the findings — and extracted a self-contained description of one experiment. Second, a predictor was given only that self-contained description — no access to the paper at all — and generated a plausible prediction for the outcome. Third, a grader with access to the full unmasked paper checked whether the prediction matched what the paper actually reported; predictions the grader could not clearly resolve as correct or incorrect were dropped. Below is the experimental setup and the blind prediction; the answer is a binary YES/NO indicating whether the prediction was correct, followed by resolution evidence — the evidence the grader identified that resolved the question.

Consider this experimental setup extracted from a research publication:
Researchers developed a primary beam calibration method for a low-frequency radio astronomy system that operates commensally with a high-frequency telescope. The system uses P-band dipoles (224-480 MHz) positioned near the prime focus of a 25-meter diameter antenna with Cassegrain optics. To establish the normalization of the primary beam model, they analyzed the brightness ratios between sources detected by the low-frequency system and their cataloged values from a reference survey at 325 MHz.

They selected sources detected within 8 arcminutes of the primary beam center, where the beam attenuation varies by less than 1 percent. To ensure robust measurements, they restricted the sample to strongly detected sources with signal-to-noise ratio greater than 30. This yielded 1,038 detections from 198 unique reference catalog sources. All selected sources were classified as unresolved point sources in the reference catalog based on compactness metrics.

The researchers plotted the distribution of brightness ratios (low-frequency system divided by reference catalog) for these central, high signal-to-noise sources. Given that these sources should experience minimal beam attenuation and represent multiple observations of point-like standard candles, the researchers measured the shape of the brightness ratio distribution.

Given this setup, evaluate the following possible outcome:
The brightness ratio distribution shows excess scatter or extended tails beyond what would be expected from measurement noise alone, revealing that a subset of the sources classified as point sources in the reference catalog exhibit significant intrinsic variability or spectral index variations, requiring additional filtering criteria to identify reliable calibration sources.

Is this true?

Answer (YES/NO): NO